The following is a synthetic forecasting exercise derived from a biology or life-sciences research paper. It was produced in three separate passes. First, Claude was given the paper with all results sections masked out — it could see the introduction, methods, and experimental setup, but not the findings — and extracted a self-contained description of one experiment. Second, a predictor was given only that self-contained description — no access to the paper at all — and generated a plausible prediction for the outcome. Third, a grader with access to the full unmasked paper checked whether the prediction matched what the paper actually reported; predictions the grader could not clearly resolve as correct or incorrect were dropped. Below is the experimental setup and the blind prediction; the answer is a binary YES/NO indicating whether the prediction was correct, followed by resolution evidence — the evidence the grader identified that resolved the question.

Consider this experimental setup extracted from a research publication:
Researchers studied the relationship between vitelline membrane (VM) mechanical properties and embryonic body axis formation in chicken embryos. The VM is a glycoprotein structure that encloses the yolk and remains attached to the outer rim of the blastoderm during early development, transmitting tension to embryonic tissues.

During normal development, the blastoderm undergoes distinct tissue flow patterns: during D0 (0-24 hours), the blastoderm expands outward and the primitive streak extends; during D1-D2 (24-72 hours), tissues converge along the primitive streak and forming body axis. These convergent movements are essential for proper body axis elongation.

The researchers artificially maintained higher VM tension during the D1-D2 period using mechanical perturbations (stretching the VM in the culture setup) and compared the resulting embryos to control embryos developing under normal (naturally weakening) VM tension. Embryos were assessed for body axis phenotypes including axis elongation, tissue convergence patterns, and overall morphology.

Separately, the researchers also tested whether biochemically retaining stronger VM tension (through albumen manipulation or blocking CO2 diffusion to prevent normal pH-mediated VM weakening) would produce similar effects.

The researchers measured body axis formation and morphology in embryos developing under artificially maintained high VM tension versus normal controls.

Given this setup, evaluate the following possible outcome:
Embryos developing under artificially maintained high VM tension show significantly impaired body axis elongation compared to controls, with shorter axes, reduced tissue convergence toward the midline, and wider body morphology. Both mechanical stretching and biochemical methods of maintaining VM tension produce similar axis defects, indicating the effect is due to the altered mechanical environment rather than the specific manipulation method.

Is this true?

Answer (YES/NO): YES